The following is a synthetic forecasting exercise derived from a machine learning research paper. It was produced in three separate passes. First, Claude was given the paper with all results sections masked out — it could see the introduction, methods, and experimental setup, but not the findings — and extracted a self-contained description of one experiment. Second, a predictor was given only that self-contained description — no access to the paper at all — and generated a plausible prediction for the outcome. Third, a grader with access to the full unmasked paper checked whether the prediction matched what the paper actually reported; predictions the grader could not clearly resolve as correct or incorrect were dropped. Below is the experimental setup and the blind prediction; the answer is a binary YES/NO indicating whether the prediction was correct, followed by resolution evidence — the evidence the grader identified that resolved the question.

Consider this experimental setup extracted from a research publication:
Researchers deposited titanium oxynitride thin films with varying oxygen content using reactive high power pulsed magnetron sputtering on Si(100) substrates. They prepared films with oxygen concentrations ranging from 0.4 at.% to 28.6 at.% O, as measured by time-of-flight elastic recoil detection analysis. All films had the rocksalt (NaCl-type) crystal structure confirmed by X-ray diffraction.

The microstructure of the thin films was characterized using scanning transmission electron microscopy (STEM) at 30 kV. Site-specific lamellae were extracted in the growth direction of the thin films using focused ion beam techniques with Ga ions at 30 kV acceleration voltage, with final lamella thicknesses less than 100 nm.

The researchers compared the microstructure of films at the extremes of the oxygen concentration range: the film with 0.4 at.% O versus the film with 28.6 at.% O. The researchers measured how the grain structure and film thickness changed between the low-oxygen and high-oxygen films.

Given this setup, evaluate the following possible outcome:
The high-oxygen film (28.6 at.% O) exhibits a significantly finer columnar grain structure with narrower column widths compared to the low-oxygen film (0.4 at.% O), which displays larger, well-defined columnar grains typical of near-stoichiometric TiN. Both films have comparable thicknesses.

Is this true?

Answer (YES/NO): NO